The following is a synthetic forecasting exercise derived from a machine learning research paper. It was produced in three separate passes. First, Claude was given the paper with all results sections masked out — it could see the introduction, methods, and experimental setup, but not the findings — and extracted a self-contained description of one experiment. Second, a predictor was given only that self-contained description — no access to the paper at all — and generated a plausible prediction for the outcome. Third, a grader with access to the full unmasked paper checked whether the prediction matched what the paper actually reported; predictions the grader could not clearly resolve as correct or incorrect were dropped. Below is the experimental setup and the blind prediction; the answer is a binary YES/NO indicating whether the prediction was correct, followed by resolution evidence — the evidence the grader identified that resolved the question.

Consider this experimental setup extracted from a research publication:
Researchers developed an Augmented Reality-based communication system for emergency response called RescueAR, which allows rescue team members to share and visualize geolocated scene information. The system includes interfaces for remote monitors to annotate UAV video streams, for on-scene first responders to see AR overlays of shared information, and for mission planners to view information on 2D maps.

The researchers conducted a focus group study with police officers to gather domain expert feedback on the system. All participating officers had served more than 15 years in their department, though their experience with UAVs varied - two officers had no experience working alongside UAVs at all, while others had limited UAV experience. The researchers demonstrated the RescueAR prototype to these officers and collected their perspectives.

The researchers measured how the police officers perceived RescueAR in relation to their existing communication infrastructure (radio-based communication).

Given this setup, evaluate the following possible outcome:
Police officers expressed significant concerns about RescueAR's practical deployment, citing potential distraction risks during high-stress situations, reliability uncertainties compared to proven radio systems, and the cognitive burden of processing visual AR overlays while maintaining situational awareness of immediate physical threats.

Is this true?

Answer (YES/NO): NO